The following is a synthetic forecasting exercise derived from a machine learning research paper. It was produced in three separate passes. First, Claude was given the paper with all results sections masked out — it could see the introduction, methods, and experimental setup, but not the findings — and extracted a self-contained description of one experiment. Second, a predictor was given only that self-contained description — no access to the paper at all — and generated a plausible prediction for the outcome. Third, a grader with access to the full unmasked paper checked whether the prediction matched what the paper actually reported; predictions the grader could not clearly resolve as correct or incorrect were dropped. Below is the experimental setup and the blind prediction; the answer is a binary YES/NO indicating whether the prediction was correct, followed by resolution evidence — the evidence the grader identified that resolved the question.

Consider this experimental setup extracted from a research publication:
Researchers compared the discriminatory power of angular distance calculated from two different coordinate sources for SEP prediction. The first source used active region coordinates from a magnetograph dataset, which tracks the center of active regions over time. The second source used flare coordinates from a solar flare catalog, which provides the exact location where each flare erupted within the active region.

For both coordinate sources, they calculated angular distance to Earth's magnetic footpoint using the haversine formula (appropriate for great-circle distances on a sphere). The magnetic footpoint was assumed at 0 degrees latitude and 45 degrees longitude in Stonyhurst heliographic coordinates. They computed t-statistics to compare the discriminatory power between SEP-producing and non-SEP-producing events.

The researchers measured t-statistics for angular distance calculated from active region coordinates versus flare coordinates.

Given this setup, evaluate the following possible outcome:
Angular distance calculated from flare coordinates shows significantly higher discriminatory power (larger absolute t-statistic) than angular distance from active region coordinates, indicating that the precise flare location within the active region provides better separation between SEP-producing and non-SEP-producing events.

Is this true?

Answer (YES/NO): NO